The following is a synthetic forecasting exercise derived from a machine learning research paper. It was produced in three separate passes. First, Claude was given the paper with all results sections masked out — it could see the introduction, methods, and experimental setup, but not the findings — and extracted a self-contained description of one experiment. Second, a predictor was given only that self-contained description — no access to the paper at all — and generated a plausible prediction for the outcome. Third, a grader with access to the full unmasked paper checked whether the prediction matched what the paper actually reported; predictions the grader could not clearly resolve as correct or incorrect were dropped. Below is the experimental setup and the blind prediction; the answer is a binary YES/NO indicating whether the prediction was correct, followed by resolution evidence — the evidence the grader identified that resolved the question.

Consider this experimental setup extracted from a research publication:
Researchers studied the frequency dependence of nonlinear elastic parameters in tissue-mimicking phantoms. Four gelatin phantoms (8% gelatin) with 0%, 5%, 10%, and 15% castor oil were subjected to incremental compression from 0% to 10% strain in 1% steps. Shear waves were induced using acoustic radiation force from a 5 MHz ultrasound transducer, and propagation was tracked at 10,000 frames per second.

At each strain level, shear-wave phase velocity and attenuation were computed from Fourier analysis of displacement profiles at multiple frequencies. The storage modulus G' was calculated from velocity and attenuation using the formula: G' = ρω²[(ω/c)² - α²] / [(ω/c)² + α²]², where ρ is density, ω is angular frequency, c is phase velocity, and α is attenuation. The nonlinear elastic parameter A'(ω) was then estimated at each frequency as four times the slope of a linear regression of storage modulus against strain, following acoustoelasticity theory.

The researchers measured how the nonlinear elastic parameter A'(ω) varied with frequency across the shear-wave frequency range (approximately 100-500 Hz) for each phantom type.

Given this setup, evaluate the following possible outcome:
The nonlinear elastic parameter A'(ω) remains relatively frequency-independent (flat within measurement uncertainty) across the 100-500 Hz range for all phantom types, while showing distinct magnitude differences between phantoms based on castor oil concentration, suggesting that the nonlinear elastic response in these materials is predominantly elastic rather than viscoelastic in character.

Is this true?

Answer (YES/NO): NO